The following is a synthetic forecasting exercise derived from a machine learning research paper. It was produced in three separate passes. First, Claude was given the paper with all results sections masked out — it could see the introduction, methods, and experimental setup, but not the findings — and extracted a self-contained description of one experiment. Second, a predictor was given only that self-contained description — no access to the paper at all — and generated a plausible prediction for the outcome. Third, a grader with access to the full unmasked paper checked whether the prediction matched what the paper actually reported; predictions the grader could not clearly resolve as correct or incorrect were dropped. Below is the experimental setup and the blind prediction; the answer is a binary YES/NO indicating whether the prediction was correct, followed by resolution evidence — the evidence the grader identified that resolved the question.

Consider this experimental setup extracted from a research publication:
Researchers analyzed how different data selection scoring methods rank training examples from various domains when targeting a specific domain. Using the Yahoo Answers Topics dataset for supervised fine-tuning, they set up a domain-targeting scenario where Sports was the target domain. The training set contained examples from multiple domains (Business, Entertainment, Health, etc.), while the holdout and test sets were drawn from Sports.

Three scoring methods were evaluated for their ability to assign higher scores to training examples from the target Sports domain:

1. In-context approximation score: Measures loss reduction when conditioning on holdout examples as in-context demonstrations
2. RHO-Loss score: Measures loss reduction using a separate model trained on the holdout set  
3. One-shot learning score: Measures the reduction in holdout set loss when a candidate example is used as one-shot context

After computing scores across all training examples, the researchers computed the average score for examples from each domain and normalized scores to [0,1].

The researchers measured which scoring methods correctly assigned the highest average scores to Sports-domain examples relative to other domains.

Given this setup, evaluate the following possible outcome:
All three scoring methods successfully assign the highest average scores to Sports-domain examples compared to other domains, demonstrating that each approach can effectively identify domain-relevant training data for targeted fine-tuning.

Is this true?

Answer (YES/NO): NO